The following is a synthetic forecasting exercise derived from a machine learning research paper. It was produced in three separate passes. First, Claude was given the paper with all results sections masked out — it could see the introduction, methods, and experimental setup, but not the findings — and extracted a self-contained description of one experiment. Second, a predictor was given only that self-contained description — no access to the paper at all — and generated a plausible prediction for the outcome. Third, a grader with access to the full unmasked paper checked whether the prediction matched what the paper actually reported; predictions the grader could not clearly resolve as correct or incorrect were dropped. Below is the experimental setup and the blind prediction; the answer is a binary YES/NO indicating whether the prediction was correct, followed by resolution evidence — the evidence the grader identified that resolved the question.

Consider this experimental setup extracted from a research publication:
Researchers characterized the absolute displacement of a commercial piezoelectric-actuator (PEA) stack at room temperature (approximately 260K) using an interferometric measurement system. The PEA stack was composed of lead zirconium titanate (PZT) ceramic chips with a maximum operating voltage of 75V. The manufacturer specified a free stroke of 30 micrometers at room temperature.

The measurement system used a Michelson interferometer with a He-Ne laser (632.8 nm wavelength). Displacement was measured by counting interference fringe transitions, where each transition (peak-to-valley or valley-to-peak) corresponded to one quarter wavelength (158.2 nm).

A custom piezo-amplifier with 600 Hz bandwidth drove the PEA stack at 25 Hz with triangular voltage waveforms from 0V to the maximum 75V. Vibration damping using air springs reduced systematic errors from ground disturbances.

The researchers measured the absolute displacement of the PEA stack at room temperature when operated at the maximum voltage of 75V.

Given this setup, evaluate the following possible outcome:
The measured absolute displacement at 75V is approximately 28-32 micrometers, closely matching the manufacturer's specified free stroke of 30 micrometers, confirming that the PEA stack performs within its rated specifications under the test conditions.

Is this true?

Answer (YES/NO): NO